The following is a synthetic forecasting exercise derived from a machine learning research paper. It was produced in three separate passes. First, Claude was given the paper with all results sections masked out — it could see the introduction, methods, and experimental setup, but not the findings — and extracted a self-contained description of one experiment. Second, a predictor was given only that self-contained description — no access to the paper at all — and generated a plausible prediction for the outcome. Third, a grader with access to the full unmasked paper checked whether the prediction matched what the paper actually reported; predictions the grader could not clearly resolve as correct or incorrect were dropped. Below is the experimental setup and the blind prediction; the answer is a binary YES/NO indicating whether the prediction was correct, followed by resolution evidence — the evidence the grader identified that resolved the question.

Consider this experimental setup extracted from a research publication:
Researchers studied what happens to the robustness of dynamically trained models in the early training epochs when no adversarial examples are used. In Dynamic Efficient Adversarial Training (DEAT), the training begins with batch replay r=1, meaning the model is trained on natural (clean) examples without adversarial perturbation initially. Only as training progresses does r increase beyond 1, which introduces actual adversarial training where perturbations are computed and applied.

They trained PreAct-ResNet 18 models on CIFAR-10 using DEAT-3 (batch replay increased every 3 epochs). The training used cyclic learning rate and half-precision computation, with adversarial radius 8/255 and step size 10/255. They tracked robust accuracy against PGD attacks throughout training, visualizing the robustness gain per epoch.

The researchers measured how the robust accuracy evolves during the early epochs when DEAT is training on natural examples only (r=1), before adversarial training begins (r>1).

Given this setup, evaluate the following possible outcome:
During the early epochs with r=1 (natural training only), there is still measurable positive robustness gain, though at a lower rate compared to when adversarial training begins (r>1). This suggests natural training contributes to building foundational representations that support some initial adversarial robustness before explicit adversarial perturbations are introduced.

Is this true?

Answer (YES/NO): NO